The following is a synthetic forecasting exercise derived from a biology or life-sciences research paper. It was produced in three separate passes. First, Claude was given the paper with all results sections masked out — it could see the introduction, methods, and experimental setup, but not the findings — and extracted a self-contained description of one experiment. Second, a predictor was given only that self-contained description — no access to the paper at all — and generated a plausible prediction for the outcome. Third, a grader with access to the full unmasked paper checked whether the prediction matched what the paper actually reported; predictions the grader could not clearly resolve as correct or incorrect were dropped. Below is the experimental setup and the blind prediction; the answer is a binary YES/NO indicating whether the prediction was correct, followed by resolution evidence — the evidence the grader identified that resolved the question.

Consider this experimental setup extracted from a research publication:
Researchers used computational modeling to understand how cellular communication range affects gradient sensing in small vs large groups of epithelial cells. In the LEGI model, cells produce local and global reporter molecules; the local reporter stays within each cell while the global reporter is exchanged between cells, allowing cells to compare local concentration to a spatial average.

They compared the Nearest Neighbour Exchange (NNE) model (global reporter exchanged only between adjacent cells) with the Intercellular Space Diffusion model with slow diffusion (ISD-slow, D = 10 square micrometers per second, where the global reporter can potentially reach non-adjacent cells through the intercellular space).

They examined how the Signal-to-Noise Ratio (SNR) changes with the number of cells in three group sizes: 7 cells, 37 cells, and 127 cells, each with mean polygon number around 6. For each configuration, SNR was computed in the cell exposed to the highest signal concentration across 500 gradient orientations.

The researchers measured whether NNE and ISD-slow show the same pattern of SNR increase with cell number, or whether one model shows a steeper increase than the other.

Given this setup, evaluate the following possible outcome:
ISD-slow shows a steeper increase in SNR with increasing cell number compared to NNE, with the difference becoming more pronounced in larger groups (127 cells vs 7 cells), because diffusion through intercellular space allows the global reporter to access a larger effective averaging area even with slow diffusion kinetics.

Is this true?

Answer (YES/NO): NO